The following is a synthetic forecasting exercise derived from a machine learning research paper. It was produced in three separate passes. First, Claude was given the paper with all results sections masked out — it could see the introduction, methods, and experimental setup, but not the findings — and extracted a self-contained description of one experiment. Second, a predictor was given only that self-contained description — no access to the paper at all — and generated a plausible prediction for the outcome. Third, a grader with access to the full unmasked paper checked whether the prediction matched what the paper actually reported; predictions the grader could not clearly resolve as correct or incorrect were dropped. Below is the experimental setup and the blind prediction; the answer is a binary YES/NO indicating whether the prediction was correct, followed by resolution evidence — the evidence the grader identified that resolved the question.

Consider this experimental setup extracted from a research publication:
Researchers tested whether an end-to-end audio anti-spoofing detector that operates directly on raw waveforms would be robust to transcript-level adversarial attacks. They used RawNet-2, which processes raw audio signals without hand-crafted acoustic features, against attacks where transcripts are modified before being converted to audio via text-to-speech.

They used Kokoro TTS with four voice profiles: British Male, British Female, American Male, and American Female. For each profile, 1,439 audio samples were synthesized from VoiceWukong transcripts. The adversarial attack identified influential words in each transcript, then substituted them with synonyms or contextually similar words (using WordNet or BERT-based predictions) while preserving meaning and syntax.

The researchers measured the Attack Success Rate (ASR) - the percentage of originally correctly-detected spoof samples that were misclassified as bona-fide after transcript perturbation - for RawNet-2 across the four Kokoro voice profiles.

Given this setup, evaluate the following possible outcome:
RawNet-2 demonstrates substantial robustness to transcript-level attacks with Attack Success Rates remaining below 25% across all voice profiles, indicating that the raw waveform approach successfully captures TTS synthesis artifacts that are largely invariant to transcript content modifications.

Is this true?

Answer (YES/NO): NO